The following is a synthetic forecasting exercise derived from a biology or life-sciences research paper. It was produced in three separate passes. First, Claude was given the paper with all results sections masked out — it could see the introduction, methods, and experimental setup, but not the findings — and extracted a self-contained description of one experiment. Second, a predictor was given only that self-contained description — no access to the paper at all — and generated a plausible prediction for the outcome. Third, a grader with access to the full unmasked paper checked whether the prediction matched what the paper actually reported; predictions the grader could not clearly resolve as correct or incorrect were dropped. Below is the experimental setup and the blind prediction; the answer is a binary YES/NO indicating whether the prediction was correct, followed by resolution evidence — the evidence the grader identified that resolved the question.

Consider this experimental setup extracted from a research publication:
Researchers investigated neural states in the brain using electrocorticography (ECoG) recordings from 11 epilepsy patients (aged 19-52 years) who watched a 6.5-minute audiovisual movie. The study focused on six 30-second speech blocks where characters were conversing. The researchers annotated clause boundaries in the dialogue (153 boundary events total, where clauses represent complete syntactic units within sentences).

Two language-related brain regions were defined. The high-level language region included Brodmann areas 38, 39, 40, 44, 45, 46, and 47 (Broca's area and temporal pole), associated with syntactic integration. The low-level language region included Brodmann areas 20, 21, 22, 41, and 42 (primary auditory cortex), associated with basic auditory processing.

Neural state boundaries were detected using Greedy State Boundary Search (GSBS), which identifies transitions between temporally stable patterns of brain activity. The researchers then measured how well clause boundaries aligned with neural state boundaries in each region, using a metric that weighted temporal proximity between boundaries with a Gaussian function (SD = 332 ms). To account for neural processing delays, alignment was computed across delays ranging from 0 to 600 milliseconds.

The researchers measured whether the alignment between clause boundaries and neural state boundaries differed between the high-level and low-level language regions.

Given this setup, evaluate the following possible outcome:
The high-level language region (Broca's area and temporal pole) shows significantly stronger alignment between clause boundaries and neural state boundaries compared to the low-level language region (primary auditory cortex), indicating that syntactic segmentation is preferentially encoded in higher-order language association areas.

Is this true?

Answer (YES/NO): NO